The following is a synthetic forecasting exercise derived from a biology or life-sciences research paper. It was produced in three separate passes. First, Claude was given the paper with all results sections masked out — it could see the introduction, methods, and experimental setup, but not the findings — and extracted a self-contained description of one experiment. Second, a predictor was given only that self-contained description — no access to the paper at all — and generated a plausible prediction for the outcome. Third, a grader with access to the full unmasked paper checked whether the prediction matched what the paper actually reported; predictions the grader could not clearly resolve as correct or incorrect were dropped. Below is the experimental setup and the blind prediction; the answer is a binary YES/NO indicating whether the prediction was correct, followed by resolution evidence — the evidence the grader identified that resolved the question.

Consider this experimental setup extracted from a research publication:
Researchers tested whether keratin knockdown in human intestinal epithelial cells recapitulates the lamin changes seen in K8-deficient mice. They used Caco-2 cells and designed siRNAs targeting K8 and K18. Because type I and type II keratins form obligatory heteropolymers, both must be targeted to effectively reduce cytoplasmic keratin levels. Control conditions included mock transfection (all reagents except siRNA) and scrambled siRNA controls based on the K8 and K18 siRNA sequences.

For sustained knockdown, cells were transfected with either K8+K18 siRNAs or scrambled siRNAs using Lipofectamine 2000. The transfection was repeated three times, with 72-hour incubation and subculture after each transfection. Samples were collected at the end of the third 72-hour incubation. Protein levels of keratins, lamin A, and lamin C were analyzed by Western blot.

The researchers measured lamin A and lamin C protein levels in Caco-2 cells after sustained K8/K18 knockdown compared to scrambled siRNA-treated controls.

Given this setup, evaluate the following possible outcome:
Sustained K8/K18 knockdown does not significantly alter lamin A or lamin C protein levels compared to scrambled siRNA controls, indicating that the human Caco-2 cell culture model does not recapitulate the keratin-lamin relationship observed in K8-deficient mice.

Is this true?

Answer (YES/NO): NO